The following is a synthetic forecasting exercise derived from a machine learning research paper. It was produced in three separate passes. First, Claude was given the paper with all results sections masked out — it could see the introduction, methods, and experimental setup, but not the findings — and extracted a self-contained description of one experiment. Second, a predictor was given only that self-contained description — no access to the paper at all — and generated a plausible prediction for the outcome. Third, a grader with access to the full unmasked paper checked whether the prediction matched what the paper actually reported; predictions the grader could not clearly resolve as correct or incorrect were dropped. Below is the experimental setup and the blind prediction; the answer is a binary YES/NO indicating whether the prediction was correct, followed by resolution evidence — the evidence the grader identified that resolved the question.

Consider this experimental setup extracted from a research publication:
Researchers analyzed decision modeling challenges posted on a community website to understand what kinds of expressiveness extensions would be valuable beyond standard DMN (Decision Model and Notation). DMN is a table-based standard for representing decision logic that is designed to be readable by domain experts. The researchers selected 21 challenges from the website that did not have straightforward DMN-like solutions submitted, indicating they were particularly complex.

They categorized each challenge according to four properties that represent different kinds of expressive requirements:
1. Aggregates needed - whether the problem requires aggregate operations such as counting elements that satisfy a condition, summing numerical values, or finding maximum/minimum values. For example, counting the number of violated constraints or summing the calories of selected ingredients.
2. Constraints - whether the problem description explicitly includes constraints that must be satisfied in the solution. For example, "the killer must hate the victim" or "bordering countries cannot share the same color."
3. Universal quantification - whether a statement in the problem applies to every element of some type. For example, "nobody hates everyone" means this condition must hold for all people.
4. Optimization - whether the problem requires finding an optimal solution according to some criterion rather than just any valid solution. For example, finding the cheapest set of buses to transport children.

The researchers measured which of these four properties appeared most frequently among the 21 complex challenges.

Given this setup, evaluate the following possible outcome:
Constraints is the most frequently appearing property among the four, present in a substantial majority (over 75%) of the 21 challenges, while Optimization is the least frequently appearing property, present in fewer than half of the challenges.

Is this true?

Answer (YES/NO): NO